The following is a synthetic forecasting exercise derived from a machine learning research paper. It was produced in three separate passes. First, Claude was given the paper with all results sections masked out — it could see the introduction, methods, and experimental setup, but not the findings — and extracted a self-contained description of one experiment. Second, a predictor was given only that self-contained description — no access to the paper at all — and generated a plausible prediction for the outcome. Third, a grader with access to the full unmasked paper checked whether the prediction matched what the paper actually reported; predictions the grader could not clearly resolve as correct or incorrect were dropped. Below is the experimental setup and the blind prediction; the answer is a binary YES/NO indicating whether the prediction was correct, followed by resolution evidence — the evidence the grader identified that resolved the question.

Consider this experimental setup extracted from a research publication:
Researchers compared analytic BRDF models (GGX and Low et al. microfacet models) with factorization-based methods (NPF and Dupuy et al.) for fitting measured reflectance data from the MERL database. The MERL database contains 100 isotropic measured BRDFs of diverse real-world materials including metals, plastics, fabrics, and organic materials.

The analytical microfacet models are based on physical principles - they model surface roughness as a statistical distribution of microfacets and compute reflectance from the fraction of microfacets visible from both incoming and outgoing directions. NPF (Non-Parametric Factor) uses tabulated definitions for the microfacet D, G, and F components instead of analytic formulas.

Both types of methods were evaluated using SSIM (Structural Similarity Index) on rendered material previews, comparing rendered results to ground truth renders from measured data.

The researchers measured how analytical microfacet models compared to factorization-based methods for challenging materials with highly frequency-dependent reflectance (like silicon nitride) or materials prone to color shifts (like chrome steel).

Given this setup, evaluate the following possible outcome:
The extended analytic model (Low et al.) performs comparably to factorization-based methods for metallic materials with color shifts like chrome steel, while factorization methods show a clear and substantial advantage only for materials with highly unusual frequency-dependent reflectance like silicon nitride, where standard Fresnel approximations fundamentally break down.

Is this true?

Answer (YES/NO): NO